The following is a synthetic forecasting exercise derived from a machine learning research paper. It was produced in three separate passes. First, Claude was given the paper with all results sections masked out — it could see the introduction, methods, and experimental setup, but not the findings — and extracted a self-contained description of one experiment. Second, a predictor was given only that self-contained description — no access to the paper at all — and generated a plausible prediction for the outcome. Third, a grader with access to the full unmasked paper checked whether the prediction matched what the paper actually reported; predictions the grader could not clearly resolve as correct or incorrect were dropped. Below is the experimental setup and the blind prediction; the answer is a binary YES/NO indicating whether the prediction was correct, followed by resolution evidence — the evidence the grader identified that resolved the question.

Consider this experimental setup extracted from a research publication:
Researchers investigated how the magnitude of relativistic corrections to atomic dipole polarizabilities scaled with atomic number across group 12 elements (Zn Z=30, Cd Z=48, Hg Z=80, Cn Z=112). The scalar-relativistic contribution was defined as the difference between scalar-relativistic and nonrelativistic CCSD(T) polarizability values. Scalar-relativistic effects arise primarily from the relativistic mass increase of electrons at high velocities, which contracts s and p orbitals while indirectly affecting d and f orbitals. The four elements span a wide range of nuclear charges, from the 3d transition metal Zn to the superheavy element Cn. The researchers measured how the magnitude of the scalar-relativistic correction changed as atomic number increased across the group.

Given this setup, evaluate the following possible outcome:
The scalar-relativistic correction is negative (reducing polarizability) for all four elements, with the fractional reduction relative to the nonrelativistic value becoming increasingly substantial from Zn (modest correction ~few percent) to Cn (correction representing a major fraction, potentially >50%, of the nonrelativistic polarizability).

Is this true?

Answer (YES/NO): YES